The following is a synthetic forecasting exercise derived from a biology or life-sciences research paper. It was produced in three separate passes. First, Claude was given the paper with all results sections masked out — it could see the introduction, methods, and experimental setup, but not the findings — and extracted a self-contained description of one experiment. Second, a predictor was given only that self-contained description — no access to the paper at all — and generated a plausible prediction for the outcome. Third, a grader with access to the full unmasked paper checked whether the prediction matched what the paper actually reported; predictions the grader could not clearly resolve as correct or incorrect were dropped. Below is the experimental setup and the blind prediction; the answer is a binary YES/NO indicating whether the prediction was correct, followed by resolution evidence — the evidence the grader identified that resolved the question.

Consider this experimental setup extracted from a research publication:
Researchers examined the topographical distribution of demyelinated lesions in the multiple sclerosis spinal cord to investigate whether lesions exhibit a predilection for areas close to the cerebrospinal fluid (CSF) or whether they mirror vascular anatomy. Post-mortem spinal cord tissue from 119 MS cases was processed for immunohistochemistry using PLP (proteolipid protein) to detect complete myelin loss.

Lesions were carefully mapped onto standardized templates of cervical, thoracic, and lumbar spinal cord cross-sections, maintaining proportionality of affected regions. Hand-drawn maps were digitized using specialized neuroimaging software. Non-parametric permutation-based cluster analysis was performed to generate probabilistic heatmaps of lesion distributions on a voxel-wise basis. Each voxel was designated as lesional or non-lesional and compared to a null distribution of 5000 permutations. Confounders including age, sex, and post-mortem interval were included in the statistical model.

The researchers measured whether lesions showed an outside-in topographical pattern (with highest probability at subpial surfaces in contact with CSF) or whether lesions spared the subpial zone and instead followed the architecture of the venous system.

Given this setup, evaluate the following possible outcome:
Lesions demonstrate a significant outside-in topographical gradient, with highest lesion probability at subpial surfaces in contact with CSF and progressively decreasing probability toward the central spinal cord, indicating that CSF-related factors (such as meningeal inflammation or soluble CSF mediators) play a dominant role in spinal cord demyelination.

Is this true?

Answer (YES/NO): NO